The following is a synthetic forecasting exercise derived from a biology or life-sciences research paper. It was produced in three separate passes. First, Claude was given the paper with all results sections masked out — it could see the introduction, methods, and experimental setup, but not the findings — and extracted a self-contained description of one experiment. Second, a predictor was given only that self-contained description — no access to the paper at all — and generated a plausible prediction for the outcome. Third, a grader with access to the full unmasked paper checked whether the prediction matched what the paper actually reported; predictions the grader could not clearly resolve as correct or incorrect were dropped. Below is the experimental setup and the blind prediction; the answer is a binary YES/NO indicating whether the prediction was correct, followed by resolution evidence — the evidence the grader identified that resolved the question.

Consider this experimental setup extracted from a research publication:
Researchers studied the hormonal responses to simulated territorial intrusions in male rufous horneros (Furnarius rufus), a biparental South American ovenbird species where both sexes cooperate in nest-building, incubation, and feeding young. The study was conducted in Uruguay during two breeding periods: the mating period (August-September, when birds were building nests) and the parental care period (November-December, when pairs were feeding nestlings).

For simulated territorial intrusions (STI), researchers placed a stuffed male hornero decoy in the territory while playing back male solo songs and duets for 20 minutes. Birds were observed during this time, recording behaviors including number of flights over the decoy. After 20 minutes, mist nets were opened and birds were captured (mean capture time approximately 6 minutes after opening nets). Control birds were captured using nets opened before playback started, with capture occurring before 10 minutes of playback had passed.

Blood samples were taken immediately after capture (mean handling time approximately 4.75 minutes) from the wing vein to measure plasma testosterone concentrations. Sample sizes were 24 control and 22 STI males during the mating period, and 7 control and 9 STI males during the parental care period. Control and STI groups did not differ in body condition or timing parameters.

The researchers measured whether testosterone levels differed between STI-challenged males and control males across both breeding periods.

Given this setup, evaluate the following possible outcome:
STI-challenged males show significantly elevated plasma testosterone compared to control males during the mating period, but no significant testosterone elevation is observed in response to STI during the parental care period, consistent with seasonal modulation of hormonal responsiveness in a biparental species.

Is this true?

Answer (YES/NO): NO